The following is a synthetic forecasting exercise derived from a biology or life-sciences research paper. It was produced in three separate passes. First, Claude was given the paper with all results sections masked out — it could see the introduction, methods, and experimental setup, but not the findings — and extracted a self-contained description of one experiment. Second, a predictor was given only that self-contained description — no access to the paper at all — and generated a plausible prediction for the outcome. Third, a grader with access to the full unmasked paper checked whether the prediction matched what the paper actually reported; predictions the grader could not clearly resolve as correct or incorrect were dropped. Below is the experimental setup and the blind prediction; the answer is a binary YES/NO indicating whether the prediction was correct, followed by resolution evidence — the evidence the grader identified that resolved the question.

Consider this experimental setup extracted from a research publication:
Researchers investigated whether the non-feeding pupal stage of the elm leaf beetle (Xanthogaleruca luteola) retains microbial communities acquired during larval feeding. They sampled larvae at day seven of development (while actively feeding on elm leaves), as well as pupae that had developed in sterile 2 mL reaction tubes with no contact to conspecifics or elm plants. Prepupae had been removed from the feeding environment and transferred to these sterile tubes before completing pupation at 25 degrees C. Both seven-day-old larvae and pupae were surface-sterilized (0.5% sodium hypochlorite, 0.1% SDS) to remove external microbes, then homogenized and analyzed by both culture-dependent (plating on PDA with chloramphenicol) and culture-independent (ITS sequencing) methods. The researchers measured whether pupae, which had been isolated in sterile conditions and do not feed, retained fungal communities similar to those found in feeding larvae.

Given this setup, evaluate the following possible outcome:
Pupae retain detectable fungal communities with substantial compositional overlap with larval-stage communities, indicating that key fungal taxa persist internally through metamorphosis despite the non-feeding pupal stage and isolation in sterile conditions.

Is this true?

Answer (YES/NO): NO